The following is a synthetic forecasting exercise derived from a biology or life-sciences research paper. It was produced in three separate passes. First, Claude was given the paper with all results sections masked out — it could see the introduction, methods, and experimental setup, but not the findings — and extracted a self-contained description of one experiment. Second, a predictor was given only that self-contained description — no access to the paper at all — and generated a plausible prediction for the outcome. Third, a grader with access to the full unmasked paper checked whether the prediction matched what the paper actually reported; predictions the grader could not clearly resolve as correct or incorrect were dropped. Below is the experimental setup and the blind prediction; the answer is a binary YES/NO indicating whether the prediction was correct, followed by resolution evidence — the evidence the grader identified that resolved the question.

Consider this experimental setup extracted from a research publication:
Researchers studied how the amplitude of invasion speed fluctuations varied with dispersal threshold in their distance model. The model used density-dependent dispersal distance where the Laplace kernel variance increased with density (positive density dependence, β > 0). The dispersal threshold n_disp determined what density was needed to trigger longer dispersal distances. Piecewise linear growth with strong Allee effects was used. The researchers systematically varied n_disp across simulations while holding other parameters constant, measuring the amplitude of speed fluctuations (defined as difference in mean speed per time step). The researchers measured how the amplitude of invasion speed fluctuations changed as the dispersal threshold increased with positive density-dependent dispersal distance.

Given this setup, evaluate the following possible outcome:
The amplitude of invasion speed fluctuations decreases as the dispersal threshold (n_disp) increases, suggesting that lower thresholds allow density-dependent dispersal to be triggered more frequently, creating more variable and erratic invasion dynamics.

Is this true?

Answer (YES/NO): NO